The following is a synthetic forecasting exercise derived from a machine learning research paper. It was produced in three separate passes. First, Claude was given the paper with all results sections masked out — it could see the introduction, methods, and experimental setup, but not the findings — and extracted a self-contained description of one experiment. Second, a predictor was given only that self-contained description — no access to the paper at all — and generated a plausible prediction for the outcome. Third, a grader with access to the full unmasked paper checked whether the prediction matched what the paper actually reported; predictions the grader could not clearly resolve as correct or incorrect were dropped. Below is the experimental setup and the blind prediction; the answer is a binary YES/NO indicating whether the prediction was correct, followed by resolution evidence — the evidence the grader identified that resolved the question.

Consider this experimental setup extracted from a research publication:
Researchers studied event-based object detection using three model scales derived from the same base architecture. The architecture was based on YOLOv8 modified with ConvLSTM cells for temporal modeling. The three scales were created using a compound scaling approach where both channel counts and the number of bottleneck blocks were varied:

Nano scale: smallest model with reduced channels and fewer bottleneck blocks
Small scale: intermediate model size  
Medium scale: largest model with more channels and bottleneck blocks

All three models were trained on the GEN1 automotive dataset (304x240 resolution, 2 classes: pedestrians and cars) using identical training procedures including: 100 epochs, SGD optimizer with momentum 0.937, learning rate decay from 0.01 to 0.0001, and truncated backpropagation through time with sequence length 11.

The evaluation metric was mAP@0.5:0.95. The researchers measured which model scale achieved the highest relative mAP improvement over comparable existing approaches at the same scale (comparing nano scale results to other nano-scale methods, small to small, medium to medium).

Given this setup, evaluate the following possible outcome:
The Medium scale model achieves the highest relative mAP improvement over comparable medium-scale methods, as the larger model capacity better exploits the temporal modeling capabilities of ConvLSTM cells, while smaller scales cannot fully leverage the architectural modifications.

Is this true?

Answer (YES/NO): NO